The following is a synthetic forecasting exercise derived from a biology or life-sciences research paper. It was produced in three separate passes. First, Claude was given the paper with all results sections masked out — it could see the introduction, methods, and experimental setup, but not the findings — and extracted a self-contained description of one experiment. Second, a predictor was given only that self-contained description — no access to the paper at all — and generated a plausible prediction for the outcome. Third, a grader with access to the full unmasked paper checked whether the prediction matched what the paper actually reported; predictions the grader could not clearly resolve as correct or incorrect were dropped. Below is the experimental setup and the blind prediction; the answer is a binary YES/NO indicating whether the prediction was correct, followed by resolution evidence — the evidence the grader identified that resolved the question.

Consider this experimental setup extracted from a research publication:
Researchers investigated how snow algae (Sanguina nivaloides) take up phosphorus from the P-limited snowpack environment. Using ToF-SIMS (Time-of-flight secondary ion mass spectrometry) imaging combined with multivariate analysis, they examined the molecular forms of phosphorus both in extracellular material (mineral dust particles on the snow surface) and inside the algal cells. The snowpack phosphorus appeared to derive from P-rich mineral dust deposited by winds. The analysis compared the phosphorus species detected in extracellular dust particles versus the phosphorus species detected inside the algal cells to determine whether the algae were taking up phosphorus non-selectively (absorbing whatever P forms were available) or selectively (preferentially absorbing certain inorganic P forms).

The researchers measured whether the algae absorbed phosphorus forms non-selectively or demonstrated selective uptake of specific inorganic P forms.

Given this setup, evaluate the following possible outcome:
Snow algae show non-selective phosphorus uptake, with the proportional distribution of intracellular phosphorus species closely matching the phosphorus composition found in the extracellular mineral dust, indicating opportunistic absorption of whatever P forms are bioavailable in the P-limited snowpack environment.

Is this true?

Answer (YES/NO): NO